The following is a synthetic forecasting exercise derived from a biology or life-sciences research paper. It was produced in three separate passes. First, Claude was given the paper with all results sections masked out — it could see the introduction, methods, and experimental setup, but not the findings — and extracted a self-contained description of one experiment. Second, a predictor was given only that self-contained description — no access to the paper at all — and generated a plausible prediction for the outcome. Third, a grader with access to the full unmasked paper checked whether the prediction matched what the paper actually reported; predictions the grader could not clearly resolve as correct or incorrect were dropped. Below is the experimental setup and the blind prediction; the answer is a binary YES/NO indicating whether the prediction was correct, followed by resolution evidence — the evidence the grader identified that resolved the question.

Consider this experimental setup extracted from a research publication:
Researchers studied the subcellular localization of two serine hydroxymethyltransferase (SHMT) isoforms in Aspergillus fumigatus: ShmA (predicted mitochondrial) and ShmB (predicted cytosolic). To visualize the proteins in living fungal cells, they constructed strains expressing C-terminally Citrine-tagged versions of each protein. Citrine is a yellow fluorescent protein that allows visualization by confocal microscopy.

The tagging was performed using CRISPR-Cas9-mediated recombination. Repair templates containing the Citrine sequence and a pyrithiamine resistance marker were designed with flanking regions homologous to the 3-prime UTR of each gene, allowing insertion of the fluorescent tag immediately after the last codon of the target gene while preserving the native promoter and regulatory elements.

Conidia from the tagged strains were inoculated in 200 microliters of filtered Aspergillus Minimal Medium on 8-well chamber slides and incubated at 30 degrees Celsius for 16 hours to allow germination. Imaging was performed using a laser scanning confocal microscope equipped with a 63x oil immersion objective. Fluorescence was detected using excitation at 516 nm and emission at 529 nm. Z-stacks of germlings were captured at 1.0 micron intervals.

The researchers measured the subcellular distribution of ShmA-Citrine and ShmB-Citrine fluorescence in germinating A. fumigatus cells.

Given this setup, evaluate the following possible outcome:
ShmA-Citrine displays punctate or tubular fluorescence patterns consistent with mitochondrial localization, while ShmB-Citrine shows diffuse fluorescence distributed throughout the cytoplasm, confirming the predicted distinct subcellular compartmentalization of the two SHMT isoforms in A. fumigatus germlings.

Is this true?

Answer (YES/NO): NO